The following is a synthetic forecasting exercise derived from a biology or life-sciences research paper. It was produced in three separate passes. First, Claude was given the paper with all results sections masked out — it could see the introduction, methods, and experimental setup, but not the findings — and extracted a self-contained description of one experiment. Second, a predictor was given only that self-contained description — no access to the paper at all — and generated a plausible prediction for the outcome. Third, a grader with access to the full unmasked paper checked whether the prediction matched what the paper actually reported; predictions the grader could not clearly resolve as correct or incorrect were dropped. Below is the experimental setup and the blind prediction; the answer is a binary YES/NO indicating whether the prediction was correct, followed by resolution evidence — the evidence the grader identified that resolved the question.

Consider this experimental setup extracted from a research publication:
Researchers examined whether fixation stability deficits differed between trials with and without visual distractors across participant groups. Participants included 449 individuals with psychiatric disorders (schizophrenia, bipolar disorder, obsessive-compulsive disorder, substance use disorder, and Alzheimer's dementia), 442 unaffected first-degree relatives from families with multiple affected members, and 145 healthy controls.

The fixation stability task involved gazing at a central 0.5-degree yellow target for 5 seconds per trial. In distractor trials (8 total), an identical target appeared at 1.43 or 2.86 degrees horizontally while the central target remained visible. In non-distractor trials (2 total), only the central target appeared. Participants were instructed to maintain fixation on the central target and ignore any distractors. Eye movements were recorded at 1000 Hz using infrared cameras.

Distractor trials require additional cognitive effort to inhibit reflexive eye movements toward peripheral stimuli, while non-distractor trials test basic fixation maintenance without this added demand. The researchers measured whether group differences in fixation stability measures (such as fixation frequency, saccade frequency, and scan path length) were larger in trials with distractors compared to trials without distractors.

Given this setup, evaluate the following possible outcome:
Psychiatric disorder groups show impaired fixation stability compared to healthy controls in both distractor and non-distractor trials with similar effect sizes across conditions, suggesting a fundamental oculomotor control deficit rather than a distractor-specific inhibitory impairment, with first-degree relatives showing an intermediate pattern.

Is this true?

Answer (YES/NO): NO